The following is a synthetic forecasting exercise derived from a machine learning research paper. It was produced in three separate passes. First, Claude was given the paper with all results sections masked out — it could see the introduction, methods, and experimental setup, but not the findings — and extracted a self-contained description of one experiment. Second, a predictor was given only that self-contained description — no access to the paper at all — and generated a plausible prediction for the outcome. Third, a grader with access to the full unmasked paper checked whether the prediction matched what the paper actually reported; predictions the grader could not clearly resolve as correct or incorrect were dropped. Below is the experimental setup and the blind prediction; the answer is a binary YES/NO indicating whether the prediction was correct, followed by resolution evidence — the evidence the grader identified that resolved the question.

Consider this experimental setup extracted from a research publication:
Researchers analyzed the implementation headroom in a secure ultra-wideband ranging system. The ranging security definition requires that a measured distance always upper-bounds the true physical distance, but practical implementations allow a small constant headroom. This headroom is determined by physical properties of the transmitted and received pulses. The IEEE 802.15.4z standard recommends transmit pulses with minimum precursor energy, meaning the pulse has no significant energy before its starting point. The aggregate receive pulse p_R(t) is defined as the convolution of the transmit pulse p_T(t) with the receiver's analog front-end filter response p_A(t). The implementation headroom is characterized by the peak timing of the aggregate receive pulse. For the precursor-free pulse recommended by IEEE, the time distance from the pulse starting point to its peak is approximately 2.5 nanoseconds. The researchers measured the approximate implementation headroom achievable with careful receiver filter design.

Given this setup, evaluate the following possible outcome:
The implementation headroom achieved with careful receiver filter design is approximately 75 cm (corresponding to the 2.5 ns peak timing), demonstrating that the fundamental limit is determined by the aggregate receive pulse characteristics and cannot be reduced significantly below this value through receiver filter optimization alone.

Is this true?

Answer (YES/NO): YES